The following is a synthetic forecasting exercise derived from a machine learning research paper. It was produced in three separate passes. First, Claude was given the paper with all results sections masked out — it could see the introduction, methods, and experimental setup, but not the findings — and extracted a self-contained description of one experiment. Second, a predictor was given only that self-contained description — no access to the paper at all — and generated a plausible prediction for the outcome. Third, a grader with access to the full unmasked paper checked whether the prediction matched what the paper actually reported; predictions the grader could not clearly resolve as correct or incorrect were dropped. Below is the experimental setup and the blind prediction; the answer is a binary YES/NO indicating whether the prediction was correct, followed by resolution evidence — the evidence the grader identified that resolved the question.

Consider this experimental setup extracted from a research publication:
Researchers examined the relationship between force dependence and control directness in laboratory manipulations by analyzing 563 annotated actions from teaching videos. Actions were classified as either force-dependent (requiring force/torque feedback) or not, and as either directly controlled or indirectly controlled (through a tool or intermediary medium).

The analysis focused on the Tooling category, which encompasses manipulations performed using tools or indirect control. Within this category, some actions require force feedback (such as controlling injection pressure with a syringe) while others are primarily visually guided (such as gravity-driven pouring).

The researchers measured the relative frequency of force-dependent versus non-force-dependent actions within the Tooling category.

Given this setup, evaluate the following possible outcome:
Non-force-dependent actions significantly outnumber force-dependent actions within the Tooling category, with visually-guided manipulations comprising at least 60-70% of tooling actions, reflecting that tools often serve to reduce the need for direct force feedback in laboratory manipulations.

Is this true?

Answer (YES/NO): NO